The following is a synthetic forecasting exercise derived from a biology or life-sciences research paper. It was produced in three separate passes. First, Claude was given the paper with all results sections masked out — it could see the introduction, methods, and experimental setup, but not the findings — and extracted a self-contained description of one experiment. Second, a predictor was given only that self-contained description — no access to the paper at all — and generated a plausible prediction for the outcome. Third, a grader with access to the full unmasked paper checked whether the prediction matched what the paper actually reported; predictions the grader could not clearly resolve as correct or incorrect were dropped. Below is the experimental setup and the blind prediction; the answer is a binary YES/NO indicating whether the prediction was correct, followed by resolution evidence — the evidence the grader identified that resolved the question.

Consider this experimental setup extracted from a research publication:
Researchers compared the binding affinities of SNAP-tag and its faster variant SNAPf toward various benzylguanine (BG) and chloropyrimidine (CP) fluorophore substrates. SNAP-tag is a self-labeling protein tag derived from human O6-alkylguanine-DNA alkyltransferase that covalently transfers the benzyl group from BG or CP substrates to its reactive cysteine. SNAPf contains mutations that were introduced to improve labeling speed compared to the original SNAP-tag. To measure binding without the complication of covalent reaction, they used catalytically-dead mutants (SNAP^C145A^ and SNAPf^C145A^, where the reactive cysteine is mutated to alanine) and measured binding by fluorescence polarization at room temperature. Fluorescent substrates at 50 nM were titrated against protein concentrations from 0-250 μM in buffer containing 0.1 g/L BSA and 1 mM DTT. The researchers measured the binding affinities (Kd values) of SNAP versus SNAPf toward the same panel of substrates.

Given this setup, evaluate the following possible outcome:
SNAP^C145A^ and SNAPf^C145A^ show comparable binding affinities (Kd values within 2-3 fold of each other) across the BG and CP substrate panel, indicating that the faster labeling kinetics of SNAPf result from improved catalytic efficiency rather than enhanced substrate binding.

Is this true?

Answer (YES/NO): NO